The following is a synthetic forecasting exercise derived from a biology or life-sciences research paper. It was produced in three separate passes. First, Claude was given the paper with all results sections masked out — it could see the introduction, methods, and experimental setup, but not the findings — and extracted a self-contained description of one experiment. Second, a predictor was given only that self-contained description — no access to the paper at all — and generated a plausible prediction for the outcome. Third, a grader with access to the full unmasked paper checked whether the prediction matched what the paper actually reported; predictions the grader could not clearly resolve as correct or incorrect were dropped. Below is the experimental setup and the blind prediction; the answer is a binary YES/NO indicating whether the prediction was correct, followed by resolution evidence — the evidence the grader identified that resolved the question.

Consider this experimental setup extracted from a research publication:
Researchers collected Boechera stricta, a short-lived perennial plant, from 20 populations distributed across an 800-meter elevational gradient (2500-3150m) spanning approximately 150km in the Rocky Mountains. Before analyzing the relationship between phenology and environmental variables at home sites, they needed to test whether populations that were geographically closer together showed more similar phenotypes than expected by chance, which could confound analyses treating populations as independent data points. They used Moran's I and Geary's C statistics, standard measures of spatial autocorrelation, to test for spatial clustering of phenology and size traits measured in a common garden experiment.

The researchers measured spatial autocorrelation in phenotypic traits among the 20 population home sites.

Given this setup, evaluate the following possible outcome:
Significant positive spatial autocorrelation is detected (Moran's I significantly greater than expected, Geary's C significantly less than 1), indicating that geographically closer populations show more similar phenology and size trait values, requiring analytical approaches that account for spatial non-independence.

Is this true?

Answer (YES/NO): NO